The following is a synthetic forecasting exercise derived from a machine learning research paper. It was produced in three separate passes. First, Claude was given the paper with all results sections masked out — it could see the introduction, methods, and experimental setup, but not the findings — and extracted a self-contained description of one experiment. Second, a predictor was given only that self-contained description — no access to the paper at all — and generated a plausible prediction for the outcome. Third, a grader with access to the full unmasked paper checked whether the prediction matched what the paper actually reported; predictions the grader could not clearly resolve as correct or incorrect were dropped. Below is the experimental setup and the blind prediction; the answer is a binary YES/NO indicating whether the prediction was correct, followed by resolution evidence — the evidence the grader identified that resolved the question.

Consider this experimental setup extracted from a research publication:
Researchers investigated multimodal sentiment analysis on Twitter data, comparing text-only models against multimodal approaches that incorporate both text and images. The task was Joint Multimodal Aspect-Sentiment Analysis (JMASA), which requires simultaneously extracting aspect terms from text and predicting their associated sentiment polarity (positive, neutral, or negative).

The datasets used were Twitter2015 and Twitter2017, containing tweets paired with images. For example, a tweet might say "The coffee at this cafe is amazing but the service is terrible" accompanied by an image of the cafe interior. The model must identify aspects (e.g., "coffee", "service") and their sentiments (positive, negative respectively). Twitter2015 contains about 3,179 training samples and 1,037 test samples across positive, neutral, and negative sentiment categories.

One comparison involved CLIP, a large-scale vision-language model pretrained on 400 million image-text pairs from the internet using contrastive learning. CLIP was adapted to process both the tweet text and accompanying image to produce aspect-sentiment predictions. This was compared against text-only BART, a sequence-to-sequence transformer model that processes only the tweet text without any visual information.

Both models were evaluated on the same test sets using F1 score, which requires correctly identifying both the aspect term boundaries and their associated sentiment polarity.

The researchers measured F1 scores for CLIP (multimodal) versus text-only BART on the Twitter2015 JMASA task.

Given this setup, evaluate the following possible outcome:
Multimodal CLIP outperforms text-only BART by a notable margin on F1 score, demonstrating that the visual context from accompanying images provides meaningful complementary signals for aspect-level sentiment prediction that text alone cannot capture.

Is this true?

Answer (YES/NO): NO